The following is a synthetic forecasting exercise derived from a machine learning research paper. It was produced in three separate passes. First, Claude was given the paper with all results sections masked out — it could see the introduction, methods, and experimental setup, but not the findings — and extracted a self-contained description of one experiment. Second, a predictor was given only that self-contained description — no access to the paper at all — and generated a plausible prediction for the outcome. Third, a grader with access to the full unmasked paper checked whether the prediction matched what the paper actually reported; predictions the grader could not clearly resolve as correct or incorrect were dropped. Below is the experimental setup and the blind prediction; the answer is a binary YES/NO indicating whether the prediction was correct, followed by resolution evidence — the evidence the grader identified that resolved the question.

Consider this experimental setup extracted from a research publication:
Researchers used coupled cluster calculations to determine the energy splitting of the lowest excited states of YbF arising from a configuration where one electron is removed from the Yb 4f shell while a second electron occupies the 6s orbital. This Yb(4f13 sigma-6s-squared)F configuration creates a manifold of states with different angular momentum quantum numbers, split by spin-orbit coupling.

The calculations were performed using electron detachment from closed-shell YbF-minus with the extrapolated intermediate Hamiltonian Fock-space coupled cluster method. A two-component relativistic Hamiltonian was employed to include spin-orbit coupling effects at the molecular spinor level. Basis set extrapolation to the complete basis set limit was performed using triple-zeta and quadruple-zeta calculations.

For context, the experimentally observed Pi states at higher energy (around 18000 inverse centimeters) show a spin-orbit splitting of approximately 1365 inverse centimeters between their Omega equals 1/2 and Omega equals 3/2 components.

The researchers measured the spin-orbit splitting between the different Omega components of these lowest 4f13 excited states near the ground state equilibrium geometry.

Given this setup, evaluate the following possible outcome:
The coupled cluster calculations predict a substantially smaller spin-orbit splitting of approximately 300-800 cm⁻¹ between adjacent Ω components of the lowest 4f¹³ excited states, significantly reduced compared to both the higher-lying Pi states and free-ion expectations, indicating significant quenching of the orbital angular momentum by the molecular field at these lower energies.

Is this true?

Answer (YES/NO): YES